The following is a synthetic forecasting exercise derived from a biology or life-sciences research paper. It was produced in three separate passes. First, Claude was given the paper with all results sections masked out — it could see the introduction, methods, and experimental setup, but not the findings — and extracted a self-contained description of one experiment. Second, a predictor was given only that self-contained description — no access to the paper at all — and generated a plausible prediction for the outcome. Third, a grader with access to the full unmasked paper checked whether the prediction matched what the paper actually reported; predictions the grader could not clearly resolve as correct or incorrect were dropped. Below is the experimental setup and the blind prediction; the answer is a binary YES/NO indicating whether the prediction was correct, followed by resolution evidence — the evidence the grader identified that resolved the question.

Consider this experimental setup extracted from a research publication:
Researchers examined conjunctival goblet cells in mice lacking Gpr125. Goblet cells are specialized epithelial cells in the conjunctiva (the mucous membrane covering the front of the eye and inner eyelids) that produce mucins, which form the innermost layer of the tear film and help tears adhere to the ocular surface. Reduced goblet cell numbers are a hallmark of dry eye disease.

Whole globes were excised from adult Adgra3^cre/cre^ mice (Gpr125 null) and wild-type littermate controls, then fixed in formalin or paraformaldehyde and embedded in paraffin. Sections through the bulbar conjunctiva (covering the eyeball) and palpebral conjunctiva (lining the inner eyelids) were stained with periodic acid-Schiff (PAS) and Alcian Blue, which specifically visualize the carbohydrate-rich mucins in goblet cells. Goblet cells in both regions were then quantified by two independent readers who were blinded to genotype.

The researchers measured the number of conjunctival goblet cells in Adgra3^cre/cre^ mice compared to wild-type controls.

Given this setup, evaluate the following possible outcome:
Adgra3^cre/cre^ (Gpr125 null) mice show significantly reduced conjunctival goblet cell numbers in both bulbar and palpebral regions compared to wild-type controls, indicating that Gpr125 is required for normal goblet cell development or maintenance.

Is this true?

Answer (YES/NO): NO